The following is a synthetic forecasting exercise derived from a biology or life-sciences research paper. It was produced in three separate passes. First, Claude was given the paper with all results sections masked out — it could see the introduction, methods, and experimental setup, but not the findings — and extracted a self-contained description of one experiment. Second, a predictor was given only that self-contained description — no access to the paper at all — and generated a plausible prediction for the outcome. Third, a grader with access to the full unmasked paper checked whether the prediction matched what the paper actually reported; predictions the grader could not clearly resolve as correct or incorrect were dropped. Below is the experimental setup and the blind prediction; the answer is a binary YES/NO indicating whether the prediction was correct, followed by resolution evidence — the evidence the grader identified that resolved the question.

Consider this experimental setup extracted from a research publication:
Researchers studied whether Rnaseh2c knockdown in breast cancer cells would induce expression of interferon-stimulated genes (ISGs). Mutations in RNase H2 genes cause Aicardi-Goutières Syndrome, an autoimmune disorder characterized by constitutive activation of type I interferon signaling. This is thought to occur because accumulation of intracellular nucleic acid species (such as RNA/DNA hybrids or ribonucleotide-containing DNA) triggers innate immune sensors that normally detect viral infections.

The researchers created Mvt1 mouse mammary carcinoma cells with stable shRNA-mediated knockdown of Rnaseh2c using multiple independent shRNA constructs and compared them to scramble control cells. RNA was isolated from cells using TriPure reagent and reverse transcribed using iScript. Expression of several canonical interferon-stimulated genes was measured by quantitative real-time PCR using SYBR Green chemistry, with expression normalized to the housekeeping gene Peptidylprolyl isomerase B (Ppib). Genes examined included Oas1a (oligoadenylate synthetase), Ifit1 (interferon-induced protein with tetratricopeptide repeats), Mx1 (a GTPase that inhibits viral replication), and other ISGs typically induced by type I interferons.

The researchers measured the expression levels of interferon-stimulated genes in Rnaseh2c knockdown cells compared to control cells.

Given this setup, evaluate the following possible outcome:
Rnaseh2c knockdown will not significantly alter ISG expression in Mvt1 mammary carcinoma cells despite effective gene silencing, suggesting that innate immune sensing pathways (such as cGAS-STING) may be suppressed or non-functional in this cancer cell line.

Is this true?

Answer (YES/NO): NO